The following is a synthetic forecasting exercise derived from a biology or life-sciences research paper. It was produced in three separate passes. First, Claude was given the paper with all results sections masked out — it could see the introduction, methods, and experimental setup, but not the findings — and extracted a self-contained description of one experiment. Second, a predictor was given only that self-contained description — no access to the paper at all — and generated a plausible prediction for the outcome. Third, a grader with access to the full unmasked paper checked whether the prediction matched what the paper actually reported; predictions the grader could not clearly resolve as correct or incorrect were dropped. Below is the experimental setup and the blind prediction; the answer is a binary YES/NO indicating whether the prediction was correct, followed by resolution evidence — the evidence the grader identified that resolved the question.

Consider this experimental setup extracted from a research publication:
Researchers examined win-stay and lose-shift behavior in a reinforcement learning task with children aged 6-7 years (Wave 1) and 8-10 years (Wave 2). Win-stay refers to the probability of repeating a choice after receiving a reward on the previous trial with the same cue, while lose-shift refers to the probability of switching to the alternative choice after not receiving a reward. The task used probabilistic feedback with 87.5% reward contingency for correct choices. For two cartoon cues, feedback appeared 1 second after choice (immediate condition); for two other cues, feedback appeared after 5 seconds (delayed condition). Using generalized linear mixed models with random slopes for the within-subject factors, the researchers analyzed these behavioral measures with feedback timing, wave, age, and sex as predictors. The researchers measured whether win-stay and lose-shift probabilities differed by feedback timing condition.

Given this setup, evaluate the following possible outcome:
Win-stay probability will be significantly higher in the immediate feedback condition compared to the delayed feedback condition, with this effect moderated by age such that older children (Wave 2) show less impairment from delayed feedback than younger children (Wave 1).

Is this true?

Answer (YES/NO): NO